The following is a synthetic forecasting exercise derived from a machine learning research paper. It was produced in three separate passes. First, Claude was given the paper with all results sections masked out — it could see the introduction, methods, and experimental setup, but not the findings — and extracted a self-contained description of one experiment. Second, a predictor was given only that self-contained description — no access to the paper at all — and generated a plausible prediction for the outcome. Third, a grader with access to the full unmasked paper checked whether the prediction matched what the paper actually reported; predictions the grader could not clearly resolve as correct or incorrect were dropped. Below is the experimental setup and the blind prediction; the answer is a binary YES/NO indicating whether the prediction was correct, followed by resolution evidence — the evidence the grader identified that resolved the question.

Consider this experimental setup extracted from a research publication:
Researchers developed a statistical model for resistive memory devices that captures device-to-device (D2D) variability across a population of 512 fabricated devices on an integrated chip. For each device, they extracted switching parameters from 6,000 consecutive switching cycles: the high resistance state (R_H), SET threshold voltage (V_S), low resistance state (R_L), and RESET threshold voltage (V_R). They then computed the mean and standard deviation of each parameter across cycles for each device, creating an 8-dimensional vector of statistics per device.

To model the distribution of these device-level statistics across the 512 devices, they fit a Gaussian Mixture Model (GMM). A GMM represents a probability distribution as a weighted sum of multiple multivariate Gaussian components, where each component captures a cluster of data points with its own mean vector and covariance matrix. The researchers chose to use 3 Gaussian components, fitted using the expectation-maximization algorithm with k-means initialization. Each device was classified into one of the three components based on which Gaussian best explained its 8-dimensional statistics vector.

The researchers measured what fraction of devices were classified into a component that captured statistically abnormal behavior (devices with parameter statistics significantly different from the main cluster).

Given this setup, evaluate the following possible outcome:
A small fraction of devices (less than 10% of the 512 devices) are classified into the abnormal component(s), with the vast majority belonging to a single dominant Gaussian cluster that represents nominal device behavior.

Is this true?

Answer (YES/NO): YES